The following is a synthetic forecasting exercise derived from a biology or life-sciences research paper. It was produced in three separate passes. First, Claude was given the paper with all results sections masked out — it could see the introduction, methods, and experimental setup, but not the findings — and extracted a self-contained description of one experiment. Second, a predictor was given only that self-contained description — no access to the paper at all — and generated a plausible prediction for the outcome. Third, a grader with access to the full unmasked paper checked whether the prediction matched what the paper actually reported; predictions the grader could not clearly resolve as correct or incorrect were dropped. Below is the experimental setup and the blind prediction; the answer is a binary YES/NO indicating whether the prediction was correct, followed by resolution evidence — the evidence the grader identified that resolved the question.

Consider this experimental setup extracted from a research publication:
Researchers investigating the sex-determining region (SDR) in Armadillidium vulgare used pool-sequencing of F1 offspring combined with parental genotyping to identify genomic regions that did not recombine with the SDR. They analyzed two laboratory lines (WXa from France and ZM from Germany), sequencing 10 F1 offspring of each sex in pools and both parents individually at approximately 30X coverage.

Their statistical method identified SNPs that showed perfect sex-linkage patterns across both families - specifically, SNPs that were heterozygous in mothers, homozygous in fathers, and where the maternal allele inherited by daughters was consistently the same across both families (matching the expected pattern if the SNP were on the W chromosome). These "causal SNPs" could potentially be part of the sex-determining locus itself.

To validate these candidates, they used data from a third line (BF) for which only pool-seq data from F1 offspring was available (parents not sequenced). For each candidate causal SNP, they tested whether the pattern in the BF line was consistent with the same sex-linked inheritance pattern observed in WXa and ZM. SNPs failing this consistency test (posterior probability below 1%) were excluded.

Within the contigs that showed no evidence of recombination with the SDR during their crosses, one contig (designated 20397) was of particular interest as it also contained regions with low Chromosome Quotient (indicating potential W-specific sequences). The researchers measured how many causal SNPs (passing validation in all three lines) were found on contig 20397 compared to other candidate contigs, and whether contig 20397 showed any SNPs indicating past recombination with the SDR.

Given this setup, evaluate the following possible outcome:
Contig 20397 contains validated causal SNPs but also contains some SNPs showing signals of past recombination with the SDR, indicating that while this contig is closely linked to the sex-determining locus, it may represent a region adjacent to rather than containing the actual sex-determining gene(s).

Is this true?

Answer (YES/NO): NO